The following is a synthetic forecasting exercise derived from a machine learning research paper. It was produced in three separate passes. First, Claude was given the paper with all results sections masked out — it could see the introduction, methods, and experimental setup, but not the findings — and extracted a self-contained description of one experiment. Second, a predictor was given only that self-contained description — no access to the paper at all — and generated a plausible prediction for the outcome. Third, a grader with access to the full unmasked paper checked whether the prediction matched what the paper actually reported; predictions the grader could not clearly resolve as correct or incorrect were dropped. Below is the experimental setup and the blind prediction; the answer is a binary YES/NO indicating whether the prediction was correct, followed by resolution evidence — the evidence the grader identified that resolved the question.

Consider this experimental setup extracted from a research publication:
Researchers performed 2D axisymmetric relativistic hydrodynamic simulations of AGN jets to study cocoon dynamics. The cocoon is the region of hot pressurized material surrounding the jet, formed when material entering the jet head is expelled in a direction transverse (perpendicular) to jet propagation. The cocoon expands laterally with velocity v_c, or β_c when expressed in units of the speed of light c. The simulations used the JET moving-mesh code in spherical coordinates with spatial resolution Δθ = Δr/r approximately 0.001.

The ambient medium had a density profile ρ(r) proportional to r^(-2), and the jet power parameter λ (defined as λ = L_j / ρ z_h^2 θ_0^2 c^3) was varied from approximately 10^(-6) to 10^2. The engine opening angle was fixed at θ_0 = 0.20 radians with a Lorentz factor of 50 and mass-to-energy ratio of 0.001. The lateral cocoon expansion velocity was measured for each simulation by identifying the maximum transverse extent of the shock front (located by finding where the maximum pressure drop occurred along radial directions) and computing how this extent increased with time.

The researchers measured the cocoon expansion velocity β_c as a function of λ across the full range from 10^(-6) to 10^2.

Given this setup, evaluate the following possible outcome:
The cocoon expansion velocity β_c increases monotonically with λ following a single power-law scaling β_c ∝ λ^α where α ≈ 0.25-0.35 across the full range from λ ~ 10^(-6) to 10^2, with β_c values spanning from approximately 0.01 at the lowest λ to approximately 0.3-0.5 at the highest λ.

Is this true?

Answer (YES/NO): NO